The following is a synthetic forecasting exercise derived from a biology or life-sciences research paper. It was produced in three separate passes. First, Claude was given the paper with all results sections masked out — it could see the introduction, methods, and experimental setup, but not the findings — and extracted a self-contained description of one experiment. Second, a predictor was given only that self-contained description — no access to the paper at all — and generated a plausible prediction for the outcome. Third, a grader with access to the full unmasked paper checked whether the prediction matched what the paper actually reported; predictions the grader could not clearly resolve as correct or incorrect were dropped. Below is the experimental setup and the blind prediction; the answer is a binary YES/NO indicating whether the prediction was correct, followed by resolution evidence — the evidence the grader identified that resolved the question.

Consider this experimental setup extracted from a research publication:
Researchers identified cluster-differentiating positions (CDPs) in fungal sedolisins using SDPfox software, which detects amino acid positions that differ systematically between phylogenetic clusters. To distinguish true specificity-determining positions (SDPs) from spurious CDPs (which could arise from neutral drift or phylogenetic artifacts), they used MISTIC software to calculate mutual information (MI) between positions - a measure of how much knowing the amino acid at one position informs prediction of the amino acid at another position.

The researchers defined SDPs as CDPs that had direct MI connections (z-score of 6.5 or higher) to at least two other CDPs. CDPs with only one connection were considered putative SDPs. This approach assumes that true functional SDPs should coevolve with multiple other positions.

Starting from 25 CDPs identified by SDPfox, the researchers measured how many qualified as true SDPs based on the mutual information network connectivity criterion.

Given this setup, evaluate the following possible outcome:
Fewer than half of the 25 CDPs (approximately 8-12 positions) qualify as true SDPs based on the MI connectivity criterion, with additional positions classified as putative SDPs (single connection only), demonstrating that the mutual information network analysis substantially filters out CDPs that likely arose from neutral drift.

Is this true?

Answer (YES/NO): YES